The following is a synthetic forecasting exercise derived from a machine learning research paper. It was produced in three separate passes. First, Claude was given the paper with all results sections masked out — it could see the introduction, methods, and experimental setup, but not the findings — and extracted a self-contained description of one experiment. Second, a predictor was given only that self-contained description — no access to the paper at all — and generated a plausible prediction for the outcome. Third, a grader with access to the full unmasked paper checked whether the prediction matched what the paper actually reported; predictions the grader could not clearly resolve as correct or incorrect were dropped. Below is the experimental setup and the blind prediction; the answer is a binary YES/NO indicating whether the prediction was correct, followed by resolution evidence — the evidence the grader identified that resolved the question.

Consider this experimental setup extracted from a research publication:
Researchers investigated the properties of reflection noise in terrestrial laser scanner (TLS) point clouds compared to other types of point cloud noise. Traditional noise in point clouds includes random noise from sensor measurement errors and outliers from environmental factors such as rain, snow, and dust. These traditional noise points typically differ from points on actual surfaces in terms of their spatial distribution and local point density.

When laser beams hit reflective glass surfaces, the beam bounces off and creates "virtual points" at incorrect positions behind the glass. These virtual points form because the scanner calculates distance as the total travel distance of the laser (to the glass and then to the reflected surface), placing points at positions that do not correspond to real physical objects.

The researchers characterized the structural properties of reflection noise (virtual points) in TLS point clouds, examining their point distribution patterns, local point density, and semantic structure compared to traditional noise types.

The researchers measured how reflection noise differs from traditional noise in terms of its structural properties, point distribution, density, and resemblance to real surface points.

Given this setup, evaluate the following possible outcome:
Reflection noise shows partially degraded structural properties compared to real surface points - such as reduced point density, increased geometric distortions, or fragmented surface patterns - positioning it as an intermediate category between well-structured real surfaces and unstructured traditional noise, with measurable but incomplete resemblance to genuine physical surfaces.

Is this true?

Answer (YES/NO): NO